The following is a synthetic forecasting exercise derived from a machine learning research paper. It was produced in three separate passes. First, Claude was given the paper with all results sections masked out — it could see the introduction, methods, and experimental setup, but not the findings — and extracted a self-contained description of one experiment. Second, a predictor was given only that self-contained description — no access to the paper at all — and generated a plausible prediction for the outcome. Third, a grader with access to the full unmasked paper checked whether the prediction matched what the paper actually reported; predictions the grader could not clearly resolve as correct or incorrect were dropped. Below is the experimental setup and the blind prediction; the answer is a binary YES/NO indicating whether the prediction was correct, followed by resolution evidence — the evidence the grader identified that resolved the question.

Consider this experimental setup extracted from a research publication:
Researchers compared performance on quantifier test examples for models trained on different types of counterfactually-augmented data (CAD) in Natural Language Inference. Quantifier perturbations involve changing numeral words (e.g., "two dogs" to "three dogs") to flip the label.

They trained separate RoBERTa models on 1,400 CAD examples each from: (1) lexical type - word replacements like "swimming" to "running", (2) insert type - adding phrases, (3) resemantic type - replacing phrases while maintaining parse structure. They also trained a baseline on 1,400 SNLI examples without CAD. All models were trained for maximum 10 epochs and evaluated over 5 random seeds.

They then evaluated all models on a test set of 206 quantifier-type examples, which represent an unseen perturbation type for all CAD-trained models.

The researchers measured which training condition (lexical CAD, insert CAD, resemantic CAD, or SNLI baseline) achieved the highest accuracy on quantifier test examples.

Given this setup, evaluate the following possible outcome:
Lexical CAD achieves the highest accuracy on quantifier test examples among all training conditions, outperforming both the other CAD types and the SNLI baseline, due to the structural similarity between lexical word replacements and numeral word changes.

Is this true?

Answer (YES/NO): NO